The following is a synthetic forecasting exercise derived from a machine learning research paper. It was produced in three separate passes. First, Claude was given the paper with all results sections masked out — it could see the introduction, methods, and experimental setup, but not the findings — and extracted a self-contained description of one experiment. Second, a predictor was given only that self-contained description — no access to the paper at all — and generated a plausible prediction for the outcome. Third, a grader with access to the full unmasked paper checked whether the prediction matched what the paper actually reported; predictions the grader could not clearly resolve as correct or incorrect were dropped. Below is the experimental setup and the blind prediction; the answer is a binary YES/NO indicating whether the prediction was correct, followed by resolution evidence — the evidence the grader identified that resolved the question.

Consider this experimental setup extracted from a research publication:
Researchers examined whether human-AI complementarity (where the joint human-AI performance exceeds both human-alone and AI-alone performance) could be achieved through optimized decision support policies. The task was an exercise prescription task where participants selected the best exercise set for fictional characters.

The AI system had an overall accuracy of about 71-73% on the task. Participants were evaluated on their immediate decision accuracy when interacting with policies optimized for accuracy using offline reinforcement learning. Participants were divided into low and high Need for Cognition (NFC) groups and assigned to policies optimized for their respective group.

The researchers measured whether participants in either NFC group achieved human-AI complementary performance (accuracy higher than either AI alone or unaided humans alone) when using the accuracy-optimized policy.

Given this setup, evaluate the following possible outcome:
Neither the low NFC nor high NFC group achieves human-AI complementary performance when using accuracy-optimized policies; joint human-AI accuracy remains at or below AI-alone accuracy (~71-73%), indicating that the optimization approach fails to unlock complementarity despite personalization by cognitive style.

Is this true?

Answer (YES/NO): NO